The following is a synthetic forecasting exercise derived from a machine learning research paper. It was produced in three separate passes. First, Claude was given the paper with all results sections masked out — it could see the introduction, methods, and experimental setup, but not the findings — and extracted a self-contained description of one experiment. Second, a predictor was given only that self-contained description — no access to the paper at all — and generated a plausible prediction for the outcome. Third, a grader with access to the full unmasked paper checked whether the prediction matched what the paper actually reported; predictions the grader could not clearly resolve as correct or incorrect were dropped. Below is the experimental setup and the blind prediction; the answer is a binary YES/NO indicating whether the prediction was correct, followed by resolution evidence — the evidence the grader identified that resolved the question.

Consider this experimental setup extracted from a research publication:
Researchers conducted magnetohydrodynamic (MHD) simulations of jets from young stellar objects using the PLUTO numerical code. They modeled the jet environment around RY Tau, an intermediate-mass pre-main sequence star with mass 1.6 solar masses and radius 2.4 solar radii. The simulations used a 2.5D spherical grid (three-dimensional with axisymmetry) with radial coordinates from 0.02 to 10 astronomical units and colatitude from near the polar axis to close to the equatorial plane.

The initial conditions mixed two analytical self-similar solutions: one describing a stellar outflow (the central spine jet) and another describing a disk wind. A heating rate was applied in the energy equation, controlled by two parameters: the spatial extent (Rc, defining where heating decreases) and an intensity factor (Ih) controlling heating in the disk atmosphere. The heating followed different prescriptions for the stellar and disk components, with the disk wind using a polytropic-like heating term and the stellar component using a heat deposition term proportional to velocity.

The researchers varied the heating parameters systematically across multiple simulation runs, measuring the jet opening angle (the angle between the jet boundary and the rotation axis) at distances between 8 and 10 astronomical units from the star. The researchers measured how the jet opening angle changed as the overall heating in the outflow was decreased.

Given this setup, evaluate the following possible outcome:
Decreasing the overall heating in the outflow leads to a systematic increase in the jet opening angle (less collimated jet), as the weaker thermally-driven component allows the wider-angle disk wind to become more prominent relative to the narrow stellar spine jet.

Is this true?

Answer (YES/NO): NO